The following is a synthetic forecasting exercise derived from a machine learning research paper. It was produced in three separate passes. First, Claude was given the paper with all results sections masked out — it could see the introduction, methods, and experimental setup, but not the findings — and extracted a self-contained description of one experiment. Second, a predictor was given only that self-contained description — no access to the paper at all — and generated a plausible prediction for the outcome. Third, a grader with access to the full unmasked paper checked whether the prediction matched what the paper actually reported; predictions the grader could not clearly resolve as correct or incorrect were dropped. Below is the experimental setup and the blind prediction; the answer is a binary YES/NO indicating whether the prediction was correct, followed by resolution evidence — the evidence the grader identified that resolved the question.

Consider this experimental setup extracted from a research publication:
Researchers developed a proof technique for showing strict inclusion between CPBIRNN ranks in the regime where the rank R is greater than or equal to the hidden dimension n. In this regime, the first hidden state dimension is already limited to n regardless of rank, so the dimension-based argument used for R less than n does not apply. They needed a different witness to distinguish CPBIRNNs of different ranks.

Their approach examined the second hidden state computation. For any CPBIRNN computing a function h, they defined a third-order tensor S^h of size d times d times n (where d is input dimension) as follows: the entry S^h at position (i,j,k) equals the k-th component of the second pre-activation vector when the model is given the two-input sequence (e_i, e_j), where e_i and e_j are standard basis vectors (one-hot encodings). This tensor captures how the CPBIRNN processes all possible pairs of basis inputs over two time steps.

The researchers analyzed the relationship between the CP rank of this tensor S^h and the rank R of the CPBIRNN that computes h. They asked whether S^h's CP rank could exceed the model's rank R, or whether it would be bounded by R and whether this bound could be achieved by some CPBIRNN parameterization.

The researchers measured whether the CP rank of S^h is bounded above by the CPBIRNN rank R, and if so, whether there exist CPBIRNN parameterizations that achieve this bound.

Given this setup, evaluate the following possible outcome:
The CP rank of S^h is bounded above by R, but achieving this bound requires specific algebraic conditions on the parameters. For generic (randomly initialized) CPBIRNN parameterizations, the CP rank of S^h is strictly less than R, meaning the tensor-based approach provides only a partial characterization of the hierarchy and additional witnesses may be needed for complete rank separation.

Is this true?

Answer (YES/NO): NO